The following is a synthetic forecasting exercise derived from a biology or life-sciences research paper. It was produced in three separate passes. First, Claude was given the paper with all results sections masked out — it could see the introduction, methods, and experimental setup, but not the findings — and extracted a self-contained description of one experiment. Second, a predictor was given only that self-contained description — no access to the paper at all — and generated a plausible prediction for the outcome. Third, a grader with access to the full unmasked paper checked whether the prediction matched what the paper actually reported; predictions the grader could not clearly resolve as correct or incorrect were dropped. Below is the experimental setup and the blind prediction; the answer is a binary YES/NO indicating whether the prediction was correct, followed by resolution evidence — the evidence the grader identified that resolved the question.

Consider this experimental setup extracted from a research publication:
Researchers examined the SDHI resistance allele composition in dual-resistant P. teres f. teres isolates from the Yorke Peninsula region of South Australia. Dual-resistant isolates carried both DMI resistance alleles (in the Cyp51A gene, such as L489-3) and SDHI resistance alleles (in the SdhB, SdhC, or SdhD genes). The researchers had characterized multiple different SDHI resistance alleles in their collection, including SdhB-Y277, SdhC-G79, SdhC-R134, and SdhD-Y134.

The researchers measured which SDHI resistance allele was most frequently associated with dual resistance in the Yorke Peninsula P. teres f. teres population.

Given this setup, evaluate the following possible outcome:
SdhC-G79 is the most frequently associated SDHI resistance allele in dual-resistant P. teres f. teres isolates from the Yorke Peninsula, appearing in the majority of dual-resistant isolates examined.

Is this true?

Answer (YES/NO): NO